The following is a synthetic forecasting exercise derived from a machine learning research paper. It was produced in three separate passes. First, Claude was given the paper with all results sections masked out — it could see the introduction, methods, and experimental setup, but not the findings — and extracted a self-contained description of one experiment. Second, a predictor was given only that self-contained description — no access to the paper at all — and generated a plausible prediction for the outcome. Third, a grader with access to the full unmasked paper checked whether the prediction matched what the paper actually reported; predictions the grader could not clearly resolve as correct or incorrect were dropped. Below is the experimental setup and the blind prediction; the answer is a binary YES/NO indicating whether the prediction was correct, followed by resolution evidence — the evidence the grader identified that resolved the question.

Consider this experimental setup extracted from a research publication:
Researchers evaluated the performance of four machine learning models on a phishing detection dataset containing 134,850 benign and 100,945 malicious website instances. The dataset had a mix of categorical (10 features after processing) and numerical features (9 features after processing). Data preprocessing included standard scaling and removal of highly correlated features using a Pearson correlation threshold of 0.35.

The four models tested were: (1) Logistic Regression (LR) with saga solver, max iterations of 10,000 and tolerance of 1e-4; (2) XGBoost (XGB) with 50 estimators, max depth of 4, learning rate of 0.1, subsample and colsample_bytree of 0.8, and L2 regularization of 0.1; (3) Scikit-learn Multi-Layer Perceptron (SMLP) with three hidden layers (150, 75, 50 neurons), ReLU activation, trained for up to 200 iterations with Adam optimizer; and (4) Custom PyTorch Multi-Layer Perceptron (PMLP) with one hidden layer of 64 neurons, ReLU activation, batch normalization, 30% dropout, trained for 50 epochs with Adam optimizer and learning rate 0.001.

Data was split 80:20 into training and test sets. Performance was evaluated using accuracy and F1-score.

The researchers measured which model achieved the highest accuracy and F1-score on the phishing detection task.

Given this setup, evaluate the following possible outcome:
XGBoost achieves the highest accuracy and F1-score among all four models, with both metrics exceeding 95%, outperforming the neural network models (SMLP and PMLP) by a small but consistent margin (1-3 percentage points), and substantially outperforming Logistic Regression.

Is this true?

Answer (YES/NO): NO